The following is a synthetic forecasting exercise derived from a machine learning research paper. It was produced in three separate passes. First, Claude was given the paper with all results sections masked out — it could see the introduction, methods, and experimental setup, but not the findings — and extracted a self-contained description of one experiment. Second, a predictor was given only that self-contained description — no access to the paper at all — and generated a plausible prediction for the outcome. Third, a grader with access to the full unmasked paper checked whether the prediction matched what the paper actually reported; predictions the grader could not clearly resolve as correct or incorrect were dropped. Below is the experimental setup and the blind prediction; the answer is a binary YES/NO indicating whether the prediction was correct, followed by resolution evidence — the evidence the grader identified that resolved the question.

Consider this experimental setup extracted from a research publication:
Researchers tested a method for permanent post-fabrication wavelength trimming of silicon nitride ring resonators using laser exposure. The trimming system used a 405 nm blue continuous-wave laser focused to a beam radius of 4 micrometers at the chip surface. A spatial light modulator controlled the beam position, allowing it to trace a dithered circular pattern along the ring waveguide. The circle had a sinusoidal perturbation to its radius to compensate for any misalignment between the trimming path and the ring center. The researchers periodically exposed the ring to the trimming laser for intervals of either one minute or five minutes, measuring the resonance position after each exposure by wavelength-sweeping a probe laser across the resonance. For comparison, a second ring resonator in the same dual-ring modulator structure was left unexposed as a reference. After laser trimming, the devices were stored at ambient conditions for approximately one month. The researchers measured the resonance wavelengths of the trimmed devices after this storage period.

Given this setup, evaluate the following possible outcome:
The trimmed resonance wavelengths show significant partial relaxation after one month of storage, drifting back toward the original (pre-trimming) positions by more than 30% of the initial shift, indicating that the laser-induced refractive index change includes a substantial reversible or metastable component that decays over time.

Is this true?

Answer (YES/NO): NO